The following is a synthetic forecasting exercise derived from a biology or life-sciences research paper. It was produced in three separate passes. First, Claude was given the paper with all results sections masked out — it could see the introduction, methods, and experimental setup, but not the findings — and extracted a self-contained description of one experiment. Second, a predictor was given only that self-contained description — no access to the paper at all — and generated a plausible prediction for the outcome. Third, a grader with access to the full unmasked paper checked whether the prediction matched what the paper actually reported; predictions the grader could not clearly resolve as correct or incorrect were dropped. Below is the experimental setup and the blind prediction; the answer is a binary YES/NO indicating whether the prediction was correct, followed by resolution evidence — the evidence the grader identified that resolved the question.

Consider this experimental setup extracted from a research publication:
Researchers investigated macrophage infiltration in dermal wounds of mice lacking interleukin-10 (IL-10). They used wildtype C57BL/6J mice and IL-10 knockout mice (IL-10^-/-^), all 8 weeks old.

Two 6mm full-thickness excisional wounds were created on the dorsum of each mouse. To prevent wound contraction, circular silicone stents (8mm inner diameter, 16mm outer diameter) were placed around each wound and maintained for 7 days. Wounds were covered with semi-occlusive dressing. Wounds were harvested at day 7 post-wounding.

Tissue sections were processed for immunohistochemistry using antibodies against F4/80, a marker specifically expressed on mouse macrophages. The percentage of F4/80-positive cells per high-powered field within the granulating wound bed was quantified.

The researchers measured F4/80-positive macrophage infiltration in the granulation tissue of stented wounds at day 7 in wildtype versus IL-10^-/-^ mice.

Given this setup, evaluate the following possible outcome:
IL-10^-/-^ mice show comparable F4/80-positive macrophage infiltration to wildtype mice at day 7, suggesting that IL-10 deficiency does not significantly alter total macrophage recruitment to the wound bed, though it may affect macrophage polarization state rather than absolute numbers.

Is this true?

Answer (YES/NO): NO